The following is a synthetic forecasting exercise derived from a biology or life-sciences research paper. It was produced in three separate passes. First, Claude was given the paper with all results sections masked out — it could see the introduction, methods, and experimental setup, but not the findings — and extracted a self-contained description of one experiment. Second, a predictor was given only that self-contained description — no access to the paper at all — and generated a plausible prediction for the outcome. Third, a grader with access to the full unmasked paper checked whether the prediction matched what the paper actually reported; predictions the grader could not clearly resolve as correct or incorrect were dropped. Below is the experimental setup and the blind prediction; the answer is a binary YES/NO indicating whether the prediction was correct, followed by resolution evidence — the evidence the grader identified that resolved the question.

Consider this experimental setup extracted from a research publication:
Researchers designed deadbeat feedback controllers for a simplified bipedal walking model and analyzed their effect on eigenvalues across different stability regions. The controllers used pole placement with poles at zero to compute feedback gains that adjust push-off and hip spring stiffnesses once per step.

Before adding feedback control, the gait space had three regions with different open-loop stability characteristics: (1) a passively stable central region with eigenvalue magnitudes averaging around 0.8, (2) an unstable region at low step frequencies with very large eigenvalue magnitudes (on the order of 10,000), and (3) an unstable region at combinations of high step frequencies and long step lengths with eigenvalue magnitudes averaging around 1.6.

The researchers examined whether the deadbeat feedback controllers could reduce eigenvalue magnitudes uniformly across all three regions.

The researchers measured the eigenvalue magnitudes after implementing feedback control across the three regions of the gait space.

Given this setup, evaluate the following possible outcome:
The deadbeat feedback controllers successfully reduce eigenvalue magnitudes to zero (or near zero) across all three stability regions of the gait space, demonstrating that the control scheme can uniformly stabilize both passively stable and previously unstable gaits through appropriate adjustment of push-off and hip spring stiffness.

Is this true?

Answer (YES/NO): YES